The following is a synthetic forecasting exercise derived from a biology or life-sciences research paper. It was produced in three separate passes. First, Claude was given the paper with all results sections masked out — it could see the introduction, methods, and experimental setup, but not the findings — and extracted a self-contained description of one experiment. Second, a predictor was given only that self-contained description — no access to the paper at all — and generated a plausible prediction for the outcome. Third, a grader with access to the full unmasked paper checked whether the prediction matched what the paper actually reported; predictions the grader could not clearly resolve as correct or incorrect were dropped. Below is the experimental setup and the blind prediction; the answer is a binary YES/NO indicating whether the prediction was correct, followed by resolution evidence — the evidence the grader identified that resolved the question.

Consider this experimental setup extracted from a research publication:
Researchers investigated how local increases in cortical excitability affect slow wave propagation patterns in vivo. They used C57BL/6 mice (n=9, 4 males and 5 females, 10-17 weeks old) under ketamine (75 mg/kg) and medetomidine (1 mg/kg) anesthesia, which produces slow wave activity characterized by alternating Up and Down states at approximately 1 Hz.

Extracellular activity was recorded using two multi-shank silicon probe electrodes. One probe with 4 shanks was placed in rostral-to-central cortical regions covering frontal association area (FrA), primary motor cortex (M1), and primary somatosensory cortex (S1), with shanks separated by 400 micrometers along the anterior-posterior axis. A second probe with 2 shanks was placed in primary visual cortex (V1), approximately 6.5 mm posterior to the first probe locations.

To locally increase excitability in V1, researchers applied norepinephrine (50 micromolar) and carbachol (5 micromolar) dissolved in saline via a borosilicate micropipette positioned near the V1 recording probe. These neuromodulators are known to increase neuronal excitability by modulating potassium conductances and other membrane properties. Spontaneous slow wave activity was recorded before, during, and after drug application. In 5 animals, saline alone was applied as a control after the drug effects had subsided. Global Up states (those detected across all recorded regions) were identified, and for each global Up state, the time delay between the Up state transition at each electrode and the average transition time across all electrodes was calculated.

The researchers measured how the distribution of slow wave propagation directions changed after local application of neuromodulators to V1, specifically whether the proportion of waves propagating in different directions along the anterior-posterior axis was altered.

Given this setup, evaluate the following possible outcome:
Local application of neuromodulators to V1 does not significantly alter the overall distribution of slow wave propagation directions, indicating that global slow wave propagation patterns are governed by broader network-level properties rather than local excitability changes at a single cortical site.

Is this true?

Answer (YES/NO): NO